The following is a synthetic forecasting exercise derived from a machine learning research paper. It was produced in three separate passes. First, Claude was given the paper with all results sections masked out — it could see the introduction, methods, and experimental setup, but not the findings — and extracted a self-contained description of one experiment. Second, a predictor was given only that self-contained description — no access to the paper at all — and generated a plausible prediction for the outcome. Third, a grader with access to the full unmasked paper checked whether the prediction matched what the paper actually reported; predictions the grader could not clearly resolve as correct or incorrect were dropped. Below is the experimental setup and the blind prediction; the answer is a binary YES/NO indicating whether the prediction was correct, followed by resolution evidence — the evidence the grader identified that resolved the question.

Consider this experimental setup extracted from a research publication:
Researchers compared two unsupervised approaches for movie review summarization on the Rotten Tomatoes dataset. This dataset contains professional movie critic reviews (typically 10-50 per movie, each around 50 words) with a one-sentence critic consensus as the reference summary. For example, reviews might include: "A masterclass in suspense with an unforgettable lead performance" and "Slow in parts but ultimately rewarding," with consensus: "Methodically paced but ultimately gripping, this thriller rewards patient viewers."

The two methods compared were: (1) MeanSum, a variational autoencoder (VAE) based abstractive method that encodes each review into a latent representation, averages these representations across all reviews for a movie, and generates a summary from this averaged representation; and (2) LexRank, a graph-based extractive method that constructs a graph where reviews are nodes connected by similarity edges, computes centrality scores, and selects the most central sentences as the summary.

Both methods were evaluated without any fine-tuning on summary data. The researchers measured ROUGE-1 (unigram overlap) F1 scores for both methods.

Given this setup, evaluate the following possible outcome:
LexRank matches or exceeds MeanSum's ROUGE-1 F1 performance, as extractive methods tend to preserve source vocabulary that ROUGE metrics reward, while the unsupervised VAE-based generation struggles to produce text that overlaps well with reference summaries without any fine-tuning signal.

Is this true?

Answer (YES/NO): NO